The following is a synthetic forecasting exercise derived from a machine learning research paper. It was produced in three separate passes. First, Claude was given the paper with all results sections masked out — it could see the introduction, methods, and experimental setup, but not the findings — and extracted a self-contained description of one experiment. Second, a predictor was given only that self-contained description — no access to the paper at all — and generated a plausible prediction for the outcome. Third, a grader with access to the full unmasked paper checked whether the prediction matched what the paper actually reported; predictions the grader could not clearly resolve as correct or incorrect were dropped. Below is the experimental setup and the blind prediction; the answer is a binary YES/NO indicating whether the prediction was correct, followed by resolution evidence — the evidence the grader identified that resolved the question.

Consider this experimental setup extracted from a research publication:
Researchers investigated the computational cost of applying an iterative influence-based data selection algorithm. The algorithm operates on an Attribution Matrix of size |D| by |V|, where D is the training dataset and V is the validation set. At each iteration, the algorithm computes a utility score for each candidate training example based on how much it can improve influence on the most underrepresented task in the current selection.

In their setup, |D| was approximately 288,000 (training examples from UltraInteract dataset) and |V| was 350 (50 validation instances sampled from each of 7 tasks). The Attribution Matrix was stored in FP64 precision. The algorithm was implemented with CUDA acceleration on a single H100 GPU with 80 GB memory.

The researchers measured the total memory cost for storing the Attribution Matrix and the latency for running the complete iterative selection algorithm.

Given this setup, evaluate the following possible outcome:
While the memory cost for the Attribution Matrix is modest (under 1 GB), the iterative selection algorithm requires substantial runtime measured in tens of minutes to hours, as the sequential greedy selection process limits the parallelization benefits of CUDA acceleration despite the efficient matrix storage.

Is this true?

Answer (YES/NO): NO